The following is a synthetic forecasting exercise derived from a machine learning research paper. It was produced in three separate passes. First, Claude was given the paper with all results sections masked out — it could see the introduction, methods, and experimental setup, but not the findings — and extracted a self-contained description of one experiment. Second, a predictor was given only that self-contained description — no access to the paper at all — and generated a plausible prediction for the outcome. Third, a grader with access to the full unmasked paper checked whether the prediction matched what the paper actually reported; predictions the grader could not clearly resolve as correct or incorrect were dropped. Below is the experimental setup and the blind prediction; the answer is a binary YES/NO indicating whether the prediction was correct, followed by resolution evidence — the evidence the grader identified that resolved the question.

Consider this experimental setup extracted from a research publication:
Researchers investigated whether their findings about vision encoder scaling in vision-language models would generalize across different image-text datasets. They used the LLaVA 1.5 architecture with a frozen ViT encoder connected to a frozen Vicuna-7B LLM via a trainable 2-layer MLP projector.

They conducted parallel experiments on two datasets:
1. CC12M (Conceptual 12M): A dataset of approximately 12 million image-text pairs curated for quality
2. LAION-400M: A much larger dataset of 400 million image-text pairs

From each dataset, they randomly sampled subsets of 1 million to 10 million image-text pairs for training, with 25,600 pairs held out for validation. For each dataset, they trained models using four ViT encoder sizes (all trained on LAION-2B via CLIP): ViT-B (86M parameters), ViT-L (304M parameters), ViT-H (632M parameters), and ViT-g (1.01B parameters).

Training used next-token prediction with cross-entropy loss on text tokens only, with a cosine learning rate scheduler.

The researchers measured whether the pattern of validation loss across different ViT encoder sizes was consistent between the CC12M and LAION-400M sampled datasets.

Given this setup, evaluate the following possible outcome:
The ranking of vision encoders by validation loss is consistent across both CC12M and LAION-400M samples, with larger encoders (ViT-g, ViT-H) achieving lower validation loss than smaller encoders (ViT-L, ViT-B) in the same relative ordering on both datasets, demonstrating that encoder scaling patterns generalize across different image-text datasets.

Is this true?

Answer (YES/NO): NO